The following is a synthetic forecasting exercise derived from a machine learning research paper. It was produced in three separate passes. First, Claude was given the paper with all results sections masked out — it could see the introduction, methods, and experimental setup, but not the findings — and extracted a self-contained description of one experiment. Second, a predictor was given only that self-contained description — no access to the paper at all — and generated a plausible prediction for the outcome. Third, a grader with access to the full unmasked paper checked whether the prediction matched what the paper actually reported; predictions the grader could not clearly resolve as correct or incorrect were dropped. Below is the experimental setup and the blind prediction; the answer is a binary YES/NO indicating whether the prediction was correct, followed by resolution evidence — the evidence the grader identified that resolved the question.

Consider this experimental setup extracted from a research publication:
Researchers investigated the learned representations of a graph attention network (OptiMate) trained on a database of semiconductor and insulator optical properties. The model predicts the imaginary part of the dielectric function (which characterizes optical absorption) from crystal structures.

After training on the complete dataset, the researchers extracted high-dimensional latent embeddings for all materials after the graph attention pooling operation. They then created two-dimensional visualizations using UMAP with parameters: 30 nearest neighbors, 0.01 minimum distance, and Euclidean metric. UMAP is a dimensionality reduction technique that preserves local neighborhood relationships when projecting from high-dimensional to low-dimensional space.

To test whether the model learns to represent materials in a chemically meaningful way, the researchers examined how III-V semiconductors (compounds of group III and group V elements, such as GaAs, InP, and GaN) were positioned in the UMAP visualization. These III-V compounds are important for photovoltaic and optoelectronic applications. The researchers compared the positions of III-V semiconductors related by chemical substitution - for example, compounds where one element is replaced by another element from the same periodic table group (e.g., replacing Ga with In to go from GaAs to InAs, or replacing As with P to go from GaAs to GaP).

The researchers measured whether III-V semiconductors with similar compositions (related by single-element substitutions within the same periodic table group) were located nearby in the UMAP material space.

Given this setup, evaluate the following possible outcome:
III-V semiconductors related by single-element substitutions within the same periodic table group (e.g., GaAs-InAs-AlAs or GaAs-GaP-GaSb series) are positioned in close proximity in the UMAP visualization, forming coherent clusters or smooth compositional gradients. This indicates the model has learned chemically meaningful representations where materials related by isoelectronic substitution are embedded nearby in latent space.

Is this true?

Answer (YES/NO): YES